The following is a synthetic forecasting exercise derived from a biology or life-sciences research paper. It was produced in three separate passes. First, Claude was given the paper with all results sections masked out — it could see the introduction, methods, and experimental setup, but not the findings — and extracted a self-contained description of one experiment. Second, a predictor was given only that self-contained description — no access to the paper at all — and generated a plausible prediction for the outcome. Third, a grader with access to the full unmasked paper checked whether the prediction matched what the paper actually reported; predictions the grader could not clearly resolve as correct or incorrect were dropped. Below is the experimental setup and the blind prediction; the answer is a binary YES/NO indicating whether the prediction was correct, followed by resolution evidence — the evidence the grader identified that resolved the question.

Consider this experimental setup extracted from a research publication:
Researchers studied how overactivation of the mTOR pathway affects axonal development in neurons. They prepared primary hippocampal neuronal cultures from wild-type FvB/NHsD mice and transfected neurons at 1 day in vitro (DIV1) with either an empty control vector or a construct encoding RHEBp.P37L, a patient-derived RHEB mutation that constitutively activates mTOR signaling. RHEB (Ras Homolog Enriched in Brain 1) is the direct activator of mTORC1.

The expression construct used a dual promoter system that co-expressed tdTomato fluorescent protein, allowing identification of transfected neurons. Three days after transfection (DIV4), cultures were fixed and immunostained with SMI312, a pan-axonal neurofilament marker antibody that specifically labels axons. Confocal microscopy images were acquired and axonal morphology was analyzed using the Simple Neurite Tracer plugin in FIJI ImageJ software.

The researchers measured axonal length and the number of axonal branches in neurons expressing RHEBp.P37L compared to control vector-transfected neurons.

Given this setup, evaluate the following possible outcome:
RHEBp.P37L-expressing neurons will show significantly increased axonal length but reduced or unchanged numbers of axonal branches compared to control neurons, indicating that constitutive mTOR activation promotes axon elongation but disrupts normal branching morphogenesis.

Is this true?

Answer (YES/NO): NO